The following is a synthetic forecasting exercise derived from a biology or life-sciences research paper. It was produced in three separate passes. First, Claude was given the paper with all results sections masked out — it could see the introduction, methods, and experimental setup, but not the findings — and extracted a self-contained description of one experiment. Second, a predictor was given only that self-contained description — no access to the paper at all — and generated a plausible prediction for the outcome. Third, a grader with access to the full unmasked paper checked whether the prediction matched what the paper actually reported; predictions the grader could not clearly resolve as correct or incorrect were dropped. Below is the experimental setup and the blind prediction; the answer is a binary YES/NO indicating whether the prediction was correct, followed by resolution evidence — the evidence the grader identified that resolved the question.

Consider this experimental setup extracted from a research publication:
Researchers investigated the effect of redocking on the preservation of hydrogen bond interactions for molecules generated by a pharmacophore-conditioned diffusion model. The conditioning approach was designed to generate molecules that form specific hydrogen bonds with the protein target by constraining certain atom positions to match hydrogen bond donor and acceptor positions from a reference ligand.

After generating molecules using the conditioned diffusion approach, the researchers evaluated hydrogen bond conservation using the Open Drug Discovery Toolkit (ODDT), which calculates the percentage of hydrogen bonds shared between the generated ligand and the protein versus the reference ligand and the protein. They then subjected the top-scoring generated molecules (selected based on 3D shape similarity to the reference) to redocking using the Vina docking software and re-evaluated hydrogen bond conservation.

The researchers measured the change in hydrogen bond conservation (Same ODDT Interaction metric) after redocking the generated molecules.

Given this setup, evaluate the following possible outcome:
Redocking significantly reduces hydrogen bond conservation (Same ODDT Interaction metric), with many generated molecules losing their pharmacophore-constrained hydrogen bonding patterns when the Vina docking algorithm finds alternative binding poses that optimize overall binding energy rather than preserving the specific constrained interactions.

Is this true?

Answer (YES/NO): YES